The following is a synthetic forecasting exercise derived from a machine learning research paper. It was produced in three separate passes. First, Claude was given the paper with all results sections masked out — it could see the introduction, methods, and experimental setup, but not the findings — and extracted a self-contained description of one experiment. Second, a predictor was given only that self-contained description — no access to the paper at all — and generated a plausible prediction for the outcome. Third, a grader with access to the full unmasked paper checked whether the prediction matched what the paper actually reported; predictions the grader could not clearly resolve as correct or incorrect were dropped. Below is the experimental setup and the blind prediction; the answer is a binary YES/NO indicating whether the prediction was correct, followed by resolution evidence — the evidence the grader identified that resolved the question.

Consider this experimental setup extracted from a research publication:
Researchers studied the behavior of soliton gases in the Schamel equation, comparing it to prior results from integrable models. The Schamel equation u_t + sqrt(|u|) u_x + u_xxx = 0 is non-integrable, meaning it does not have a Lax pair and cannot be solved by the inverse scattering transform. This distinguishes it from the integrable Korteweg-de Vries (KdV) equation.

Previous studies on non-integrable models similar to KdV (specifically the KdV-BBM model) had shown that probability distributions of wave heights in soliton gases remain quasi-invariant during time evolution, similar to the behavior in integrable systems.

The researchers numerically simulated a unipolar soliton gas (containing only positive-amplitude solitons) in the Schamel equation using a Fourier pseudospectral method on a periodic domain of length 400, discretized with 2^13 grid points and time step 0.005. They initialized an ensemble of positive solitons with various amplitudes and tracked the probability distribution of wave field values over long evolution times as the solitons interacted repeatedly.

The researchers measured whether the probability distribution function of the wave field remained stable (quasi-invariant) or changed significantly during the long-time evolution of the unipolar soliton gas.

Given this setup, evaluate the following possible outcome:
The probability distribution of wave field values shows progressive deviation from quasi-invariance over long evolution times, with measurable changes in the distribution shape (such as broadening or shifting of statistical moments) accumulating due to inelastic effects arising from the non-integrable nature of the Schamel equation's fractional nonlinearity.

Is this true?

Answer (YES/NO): NO